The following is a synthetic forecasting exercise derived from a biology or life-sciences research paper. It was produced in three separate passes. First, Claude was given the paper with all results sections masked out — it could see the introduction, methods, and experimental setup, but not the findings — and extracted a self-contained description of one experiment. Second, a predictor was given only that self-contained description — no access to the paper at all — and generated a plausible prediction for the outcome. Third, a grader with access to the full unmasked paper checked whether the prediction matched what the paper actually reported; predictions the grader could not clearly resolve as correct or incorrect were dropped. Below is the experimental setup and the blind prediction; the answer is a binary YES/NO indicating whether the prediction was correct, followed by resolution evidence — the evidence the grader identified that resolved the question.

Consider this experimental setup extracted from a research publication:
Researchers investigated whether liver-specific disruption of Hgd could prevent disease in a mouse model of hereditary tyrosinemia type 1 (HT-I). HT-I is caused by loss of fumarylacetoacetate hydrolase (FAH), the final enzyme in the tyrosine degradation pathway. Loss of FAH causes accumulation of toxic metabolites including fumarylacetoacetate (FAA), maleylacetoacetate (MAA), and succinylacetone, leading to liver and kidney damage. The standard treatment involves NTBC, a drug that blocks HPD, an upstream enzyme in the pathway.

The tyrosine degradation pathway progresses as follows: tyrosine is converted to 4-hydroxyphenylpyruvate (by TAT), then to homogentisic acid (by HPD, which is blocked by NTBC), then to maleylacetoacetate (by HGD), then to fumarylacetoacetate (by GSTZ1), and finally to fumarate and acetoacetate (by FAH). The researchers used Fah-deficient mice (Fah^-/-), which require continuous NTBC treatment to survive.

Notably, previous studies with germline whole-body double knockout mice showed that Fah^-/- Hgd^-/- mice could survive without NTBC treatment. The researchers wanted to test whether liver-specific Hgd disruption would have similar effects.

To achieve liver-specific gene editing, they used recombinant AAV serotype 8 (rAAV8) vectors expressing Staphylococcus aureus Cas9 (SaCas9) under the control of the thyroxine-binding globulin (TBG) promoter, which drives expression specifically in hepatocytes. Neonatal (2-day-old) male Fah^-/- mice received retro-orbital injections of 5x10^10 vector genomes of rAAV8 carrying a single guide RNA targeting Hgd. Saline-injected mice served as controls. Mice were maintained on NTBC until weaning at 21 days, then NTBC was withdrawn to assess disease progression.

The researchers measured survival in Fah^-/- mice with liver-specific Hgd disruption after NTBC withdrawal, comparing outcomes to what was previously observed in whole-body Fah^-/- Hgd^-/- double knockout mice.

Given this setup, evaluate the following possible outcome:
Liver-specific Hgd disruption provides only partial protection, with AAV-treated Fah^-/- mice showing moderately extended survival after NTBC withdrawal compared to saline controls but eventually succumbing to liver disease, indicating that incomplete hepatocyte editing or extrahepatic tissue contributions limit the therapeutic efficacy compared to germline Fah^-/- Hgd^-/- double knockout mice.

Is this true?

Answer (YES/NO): NO